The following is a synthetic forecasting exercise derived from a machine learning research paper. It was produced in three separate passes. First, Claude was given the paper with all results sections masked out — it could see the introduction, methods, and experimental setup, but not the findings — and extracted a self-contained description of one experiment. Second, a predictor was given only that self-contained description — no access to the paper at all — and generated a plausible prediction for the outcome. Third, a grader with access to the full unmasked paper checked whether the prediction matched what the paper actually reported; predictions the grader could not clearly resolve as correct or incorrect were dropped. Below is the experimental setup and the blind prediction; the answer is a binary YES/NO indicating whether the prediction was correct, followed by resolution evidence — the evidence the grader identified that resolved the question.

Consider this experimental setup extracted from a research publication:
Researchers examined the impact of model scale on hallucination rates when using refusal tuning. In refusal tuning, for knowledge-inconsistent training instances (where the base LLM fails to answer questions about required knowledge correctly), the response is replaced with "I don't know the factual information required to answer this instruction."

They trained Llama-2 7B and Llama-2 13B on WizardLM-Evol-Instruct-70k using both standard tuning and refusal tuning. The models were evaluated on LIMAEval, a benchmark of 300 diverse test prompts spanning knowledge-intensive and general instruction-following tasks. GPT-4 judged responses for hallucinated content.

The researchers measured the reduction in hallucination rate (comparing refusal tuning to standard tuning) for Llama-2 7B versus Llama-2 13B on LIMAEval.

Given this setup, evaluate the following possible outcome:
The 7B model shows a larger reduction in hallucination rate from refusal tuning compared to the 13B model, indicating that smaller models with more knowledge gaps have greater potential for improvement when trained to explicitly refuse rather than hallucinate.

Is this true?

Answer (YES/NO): NO